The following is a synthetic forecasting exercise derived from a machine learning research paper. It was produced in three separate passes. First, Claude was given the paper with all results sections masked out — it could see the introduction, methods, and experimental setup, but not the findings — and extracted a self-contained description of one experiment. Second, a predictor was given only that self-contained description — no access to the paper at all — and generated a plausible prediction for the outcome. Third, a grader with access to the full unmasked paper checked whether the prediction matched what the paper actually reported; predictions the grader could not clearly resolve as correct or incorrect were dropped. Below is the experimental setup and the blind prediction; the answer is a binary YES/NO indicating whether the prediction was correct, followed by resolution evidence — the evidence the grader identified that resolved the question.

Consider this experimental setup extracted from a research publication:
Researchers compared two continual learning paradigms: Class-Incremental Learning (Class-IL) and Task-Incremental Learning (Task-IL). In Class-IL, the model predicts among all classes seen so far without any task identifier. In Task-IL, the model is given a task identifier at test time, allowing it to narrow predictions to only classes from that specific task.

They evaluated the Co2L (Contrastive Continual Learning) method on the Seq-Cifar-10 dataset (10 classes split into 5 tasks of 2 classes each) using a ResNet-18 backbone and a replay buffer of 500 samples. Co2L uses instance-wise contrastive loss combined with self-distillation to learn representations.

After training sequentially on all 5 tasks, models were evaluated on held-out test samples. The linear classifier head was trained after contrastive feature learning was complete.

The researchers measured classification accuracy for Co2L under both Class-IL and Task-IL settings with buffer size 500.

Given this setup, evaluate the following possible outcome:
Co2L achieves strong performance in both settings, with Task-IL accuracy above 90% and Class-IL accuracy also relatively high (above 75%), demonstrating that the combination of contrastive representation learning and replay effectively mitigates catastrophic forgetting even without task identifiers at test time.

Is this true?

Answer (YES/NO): NO